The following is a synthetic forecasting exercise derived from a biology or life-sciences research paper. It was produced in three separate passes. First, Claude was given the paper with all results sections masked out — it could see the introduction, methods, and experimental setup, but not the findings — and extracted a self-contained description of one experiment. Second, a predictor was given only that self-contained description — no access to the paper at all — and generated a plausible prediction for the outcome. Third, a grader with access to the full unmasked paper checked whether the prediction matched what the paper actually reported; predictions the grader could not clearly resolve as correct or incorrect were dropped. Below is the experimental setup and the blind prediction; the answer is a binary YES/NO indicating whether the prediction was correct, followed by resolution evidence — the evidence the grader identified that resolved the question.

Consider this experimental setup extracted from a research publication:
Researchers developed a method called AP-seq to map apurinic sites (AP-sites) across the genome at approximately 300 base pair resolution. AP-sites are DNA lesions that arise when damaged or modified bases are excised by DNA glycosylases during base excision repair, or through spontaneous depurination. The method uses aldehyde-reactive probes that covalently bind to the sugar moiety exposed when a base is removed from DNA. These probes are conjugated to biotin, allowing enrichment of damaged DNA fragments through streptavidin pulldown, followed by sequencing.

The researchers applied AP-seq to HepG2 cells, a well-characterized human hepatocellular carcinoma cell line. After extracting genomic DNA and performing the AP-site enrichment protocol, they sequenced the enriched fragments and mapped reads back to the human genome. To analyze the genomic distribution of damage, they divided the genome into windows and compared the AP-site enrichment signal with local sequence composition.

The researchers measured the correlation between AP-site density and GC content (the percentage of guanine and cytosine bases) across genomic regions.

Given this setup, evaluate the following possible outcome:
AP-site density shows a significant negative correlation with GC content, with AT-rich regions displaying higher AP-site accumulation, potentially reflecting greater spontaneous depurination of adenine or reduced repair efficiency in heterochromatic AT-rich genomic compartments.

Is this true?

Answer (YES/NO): NO